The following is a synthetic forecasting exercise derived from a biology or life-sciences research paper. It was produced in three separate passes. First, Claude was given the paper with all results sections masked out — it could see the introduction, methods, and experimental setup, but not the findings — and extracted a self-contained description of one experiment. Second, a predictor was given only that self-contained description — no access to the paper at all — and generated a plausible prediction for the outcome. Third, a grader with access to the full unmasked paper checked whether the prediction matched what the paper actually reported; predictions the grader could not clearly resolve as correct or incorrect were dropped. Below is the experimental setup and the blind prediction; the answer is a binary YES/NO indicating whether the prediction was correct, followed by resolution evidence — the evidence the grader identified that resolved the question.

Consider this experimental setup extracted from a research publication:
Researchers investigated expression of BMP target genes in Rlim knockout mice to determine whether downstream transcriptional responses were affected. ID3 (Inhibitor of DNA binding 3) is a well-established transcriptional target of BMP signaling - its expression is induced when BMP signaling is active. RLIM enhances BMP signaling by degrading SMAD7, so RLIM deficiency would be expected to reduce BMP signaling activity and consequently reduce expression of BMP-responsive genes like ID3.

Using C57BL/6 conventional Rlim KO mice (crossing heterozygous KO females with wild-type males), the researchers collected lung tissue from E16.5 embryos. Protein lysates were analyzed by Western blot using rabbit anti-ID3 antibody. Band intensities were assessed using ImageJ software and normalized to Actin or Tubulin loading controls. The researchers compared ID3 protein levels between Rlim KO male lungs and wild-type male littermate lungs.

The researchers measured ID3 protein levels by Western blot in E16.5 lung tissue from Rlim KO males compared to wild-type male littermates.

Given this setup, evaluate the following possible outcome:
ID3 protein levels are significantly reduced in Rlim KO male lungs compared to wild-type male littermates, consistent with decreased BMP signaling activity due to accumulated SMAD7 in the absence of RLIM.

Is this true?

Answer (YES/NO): NO